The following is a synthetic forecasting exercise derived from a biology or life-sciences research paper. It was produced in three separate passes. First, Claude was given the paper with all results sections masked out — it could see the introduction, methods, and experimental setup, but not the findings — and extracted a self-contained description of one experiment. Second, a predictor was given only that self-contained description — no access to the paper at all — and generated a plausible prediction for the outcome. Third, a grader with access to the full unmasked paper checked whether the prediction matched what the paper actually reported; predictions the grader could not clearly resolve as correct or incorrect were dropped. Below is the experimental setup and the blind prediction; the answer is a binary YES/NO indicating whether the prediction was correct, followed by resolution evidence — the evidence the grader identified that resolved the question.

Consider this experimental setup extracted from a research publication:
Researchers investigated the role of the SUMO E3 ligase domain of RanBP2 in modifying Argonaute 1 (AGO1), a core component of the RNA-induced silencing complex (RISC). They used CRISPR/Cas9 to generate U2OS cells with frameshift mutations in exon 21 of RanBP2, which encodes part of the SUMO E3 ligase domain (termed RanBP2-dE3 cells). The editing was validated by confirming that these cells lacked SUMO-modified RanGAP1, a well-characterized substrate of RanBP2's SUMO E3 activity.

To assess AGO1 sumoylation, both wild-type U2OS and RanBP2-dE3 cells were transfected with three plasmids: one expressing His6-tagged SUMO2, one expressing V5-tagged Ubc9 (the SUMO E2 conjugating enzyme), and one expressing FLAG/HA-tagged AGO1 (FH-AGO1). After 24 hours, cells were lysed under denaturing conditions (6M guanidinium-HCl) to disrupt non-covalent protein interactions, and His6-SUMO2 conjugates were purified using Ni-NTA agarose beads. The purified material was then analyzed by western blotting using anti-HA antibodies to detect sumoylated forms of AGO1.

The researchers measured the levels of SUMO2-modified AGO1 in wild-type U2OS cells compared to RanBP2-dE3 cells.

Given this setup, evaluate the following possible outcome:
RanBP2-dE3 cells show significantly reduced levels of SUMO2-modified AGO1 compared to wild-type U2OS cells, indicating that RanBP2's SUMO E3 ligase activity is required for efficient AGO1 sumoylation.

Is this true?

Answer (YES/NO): YES